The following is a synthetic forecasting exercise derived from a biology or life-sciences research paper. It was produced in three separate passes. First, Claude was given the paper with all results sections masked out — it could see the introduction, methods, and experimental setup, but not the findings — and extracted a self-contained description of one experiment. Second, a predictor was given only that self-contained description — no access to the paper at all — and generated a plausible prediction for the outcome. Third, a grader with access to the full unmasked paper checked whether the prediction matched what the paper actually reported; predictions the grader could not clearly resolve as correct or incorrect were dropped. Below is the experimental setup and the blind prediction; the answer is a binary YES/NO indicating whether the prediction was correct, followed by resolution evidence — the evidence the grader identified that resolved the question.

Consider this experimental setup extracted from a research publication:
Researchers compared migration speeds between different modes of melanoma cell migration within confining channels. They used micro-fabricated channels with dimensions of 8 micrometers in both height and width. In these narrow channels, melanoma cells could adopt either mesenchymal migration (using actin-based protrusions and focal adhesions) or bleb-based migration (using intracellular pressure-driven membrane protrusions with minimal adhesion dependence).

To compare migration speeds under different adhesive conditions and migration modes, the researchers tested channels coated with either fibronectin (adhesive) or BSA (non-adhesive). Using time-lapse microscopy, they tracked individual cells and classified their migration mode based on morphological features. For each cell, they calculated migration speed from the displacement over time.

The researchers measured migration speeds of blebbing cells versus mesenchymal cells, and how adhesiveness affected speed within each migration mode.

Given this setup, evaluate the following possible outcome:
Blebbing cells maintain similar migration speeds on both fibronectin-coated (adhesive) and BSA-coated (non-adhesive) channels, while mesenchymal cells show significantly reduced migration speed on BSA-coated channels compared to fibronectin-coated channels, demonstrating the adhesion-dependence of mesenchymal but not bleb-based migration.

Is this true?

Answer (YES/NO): NO